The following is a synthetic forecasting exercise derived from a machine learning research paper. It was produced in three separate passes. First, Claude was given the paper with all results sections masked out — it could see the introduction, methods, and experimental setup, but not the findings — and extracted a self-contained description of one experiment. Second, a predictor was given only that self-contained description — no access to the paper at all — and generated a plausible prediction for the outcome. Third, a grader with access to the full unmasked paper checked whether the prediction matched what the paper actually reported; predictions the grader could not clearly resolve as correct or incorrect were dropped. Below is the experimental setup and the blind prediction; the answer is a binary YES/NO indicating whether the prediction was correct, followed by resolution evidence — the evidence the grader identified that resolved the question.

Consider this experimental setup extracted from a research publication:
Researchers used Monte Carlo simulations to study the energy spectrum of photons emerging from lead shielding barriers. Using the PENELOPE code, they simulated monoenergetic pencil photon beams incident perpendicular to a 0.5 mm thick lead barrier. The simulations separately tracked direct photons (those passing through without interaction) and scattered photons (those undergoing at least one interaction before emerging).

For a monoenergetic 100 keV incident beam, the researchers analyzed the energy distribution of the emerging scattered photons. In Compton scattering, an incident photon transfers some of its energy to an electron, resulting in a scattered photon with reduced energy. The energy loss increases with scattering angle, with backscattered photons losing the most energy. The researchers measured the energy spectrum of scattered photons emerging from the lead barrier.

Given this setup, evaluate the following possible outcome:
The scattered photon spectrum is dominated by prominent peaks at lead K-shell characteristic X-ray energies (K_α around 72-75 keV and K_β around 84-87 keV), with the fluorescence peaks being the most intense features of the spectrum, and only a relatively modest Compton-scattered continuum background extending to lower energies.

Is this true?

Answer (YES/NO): YES